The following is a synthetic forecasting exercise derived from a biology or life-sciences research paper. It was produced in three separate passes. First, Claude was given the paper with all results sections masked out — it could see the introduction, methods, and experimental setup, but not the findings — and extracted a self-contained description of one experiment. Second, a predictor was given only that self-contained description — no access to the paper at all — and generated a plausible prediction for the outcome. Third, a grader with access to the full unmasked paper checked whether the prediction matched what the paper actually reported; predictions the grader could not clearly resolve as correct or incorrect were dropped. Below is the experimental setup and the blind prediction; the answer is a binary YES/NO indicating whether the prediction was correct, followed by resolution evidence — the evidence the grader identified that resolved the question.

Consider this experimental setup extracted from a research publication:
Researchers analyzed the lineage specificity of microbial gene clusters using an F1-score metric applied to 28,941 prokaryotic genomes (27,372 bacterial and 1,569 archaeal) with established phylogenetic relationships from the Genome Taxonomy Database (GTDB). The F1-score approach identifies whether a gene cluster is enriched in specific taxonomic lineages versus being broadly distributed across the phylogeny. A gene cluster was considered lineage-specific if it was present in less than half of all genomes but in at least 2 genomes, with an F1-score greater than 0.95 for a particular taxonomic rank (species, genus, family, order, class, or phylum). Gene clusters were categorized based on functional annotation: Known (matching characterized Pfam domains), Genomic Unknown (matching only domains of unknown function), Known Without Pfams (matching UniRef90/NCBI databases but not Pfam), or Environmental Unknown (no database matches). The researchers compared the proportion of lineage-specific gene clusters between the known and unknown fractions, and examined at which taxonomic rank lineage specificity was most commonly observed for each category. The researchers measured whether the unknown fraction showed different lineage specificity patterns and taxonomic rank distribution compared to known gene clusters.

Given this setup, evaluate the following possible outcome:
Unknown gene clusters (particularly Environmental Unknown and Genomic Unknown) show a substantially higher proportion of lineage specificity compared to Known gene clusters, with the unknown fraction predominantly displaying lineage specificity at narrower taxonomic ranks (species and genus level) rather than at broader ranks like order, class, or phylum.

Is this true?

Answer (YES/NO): YES